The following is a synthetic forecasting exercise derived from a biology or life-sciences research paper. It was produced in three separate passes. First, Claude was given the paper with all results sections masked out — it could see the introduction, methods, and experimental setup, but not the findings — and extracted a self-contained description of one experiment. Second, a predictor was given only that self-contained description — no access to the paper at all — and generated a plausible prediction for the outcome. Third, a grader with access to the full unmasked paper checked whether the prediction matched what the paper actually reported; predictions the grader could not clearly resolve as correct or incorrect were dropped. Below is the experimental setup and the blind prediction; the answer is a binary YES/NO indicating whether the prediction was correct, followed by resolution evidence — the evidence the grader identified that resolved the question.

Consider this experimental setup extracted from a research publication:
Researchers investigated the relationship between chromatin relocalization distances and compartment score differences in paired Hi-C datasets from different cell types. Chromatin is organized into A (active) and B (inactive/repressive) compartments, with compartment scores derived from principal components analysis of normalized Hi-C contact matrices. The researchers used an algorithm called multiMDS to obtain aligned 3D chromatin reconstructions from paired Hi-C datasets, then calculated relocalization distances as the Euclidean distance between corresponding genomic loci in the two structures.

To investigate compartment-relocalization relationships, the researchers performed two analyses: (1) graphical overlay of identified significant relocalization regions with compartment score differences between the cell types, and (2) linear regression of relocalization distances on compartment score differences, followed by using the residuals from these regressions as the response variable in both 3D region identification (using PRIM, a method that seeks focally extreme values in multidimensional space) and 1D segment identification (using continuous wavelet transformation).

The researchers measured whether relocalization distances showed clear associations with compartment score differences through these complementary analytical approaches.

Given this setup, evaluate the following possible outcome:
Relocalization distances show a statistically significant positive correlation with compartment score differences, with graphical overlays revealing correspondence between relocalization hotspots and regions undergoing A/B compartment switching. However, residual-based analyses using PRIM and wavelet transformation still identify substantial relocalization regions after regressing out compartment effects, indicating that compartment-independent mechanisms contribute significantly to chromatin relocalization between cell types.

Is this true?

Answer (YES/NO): NO